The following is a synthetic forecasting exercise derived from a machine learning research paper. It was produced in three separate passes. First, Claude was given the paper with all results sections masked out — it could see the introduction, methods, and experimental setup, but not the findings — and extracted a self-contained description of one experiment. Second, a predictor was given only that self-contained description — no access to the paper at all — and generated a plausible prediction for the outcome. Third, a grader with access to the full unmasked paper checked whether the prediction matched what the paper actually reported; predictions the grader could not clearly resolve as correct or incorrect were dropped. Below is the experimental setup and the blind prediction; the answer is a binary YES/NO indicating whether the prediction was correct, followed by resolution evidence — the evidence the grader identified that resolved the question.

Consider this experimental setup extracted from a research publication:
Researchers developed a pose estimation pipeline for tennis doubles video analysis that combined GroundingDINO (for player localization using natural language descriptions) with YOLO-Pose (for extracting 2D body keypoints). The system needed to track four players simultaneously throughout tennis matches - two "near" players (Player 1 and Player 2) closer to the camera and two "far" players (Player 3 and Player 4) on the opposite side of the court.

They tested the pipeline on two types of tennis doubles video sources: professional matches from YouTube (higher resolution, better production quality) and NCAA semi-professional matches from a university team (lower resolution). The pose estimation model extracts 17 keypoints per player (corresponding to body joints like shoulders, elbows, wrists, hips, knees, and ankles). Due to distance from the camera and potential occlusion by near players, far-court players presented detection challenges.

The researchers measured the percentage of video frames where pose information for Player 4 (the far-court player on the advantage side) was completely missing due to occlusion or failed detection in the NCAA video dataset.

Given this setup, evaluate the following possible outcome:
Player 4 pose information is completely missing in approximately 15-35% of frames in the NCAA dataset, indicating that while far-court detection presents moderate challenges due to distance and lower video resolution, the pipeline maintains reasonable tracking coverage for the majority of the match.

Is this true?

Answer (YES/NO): NO